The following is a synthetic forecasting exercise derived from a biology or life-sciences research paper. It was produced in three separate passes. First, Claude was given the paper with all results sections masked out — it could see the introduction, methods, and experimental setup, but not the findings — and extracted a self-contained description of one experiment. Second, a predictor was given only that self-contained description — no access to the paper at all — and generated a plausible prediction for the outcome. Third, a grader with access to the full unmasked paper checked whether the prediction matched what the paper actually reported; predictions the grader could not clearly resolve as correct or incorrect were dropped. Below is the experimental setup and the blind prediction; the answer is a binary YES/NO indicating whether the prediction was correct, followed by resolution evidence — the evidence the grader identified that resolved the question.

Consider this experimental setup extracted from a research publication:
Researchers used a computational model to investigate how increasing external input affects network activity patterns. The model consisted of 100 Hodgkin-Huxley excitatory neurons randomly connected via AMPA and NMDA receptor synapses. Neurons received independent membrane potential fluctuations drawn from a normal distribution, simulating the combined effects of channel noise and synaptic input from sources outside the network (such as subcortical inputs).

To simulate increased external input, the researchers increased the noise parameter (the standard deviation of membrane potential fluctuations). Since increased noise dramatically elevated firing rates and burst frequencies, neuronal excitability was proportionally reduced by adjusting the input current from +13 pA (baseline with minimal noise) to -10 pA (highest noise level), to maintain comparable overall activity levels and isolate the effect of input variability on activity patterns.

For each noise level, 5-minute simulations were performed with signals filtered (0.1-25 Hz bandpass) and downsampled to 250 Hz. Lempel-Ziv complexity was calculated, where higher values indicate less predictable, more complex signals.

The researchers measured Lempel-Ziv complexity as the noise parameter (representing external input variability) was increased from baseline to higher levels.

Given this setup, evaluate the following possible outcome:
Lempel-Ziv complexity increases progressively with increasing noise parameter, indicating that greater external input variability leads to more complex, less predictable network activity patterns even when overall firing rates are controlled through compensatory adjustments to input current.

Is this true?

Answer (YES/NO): YES